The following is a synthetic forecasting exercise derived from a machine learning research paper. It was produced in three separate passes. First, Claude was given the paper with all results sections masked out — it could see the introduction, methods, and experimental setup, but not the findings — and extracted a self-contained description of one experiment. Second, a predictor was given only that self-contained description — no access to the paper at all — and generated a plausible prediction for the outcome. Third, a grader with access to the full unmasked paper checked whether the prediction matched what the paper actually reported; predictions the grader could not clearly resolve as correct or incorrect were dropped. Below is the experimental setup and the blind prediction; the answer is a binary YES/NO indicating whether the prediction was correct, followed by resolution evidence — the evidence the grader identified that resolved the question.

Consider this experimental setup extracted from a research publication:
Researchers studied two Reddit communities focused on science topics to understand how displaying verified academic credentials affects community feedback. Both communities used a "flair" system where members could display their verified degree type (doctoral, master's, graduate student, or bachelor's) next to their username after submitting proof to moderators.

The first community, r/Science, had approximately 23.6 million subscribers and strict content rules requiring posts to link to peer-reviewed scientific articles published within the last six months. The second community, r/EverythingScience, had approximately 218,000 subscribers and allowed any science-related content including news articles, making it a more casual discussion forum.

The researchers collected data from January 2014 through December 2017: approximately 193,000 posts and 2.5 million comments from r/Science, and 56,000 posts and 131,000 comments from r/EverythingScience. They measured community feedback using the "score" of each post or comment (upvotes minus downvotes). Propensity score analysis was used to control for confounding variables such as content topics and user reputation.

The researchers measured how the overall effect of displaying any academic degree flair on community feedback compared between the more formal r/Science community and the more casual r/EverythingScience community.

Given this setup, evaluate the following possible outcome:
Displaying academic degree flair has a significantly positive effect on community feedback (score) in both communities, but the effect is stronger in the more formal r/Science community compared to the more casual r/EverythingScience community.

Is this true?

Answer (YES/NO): NO